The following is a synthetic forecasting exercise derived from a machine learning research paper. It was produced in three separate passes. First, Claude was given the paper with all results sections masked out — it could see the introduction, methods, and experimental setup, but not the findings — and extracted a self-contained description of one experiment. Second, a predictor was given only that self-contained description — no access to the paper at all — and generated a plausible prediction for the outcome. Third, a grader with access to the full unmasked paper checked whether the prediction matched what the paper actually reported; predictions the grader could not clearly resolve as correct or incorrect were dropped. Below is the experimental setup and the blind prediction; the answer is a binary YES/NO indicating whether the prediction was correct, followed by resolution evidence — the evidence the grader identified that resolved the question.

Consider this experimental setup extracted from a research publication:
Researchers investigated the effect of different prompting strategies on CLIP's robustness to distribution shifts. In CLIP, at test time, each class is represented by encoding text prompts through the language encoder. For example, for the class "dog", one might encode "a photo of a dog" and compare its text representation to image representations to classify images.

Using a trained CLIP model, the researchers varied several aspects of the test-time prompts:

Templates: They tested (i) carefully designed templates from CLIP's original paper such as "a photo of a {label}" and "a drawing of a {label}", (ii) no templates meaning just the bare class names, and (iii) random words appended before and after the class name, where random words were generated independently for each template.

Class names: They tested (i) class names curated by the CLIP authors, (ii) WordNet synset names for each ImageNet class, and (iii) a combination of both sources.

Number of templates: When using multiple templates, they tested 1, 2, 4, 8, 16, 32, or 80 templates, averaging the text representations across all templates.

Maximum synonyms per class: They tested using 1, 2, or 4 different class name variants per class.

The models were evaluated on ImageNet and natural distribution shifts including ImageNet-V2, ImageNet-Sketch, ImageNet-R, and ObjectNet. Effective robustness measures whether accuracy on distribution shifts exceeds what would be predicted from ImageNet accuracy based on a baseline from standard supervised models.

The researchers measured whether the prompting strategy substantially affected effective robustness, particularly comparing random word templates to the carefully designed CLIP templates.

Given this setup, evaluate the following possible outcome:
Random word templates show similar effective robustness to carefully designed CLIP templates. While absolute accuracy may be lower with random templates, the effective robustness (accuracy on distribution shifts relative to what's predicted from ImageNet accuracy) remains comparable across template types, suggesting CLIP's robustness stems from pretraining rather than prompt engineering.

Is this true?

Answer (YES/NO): YES